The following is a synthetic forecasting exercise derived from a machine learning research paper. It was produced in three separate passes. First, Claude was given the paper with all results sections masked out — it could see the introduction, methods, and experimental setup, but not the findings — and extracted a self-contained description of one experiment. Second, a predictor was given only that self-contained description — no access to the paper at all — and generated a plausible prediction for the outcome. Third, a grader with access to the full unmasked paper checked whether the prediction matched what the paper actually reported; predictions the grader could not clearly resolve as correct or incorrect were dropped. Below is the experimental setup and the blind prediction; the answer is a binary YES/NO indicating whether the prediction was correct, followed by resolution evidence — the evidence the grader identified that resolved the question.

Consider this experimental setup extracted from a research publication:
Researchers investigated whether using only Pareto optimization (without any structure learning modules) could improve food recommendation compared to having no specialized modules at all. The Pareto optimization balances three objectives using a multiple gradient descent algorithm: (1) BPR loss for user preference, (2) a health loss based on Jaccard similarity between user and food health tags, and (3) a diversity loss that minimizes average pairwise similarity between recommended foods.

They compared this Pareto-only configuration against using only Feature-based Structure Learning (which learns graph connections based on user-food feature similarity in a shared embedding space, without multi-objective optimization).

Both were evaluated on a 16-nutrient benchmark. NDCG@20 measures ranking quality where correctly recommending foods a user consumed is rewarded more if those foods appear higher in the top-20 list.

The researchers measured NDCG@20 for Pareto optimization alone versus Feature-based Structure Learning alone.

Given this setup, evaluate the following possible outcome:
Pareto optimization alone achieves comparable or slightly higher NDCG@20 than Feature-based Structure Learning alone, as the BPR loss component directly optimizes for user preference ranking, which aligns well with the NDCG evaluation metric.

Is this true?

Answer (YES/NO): NO